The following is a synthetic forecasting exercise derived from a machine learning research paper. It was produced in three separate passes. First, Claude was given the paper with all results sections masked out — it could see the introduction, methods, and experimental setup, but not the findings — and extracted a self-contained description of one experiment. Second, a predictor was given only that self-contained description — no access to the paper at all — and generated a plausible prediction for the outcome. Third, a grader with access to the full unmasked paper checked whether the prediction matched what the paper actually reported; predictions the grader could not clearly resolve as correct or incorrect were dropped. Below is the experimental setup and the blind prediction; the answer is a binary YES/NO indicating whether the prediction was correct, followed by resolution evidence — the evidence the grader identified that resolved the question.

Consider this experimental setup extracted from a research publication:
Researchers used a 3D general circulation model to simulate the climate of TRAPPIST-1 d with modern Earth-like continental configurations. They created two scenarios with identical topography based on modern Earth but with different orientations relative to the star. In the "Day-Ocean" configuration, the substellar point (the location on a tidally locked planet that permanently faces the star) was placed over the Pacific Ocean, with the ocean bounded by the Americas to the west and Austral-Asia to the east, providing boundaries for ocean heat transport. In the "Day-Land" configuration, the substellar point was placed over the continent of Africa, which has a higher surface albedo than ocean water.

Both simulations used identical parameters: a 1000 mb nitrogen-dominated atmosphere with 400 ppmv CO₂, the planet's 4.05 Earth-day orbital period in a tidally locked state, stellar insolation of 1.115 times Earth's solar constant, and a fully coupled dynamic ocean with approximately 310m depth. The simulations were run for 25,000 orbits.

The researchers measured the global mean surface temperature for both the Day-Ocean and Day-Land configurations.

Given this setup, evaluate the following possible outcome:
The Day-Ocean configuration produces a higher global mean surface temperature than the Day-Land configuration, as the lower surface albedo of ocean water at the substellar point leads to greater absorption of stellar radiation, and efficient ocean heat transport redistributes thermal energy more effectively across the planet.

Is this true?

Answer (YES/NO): YES